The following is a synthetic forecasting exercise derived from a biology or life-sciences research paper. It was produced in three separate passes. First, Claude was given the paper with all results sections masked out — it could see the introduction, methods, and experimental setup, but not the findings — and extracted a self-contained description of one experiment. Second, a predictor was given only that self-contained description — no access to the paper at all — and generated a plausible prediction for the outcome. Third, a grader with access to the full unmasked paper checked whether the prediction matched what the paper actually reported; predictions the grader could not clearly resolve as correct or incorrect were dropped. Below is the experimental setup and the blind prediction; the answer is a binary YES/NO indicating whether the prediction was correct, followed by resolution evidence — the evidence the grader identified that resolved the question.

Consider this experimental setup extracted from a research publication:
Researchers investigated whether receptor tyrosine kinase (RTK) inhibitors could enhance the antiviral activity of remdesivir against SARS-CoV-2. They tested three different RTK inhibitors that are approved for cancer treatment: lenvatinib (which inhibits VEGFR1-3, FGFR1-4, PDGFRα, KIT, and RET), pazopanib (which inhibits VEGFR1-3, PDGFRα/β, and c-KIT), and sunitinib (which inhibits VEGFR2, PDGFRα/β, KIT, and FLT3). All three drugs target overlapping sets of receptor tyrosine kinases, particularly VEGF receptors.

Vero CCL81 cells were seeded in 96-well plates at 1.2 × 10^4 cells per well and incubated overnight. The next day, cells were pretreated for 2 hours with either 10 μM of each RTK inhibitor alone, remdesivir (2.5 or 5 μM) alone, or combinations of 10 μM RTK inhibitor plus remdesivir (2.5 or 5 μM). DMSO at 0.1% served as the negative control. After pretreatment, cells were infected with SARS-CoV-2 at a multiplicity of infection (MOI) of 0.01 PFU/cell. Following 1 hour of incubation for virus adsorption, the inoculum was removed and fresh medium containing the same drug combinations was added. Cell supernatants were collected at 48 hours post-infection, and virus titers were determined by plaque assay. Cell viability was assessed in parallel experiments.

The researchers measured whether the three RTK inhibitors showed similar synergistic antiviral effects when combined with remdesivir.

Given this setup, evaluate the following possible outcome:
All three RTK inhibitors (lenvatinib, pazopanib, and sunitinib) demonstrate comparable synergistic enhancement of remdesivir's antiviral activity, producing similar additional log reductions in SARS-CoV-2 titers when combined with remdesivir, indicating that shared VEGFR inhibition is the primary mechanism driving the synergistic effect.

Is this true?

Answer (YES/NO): NO